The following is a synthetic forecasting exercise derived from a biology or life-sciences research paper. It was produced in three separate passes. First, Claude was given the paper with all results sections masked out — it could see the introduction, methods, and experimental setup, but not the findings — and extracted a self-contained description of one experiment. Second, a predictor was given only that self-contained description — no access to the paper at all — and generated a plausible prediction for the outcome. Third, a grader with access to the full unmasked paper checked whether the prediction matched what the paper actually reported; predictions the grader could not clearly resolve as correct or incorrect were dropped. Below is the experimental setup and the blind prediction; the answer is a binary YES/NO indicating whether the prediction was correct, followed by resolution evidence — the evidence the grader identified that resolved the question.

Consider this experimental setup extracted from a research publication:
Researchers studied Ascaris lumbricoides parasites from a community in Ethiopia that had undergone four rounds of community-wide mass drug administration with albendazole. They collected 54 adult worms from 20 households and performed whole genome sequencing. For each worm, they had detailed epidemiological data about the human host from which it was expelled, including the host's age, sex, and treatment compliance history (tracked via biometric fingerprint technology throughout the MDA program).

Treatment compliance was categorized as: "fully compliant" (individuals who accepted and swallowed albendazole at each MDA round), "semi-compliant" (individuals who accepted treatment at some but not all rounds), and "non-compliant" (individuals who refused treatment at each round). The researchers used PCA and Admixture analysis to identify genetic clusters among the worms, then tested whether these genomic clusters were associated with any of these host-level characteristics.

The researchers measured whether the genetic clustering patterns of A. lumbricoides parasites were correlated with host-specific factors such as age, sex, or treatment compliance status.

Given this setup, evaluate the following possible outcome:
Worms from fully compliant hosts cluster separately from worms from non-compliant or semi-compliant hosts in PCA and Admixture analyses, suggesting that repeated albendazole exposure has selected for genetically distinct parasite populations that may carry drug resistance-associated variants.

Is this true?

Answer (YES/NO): NO